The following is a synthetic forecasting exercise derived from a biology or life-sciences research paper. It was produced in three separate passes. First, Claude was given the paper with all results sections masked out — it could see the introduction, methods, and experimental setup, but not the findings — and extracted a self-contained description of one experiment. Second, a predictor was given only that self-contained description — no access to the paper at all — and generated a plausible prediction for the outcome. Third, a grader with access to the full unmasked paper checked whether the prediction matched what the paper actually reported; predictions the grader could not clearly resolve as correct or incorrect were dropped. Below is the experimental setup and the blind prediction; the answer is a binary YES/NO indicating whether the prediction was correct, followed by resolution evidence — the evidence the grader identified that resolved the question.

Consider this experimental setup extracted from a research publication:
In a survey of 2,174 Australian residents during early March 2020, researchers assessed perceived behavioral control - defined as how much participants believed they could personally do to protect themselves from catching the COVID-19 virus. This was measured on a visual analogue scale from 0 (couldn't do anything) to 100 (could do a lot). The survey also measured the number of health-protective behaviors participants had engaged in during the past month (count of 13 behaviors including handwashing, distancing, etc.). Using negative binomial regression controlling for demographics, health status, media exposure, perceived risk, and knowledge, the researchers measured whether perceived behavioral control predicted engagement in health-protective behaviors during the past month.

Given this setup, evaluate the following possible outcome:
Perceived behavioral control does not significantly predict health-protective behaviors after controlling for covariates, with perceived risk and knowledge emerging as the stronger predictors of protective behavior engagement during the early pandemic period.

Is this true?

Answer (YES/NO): NO